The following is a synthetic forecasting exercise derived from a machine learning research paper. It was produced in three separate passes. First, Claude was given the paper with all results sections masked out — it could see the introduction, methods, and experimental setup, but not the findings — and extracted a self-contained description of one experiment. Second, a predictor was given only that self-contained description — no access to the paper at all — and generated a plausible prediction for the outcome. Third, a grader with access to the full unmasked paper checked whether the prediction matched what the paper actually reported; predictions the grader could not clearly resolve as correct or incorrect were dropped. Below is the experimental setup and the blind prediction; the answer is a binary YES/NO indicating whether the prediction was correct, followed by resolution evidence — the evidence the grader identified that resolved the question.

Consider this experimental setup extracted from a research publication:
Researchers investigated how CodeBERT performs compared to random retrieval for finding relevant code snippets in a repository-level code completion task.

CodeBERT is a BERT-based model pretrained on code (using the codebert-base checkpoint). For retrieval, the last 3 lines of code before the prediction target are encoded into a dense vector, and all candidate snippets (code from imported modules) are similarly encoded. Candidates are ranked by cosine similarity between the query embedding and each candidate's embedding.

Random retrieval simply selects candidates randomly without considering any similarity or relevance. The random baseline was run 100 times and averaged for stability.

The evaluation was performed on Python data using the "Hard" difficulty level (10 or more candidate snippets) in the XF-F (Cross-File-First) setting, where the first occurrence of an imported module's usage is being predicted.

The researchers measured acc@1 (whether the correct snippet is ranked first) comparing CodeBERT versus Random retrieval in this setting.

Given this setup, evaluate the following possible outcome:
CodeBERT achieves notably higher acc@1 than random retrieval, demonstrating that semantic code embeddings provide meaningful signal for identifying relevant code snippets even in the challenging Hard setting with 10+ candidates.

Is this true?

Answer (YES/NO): NO